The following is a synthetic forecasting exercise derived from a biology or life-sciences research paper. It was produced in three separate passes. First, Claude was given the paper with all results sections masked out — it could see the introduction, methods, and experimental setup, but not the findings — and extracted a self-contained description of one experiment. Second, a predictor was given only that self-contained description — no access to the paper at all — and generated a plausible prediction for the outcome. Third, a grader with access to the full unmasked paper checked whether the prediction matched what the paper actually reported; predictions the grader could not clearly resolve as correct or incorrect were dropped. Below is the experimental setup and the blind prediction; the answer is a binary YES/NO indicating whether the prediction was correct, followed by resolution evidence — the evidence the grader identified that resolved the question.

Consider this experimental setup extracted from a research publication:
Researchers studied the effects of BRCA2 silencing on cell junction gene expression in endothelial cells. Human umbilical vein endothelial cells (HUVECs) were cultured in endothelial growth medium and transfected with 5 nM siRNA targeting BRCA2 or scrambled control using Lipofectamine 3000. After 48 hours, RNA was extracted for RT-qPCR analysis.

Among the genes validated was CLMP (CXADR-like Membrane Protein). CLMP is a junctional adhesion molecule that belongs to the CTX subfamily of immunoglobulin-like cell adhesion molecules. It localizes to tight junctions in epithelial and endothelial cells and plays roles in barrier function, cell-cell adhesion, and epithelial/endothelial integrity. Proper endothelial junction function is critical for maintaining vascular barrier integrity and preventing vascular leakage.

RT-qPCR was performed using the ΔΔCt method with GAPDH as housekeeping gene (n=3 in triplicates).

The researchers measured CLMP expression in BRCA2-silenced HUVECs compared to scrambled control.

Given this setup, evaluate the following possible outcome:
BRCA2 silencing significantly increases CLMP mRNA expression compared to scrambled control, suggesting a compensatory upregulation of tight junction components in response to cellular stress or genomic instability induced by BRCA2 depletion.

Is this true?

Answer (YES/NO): YES